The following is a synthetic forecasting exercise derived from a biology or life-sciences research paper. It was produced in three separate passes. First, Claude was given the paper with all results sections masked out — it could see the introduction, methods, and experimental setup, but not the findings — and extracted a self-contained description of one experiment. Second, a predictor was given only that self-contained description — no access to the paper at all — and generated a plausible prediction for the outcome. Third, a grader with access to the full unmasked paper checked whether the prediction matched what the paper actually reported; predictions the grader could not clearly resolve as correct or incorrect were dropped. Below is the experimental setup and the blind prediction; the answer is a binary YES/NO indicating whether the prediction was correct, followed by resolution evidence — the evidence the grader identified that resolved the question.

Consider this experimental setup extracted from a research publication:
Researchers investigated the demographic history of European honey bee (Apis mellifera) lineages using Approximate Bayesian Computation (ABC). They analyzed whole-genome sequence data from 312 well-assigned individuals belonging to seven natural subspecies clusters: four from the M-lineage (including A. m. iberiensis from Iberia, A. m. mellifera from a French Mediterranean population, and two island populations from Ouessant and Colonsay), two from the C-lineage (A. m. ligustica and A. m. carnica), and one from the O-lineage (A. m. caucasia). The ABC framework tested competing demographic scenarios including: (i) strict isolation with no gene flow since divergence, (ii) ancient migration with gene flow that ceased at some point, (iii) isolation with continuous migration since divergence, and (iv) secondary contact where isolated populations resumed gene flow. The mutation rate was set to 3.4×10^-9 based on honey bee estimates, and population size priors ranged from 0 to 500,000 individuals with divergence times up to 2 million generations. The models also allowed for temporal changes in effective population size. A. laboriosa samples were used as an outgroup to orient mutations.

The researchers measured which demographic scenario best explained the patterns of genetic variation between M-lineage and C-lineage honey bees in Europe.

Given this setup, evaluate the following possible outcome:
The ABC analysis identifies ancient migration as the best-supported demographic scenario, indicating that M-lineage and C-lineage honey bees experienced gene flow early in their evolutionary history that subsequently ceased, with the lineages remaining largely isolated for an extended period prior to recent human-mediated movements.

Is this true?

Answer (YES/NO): NO